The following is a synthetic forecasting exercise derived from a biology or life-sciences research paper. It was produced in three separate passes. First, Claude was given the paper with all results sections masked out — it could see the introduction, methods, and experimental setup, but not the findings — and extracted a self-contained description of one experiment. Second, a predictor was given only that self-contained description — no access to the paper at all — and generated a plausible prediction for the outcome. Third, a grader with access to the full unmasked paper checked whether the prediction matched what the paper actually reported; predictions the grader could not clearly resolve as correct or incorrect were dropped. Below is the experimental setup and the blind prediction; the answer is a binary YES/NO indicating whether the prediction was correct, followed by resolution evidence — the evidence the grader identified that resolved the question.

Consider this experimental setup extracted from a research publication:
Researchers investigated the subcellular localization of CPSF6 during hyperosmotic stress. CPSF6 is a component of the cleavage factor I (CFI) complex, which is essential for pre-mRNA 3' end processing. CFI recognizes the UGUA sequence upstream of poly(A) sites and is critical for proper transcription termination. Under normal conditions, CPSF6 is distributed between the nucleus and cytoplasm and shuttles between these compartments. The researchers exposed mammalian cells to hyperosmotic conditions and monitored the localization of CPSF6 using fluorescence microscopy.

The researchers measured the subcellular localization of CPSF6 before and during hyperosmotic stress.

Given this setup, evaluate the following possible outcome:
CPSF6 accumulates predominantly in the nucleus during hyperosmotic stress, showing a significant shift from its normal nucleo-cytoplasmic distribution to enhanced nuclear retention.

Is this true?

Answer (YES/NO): NO